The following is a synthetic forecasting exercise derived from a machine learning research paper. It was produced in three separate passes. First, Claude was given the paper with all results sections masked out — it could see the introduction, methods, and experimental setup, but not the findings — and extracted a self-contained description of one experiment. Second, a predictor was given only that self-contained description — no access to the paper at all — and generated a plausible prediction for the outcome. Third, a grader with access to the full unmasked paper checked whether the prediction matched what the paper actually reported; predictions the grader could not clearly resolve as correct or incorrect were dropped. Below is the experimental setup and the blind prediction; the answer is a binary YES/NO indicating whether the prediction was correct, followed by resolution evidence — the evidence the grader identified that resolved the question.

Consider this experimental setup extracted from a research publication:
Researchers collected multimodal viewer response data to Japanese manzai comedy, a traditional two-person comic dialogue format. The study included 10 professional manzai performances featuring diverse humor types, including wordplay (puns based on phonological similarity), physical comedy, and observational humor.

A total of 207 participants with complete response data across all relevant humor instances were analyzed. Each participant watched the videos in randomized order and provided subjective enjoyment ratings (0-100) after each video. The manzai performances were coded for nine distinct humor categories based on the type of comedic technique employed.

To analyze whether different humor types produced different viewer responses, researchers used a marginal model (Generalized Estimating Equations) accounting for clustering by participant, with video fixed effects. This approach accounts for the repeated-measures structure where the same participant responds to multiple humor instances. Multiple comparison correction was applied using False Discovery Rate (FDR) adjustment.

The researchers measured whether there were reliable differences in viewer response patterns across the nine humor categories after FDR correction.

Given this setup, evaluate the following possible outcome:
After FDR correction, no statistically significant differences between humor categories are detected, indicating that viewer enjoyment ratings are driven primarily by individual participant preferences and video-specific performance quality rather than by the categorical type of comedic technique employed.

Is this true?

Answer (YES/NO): YES